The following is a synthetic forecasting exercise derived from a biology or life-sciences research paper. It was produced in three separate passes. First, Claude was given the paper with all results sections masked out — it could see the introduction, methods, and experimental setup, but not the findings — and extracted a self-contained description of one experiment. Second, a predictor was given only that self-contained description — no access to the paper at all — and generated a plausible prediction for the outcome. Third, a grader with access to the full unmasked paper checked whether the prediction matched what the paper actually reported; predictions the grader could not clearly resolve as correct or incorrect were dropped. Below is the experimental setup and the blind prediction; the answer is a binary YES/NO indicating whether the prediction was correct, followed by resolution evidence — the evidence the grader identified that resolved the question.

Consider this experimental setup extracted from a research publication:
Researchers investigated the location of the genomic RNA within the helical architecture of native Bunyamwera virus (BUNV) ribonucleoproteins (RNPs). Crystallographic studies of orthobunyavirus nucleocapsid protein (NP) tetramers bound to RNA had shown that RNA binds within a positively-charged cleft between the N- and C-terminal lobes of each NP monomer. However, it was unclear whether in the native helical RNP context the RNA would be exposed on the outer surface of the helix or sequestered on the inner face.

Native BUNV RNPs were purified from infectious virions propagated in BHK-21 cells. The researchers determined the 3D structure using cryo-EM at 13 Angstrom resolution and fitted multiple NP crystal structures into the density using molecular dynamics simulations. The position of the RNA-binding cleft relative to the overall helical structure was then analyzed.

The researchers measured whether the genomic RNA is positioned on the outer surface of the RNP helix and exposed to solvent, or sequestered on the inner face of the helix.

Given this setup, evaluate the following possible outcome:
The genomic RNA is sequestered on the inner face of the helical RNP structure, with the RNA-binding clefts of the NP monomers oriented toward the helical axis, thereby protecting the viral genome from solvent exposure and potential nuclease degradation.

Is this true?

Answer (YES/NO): YES